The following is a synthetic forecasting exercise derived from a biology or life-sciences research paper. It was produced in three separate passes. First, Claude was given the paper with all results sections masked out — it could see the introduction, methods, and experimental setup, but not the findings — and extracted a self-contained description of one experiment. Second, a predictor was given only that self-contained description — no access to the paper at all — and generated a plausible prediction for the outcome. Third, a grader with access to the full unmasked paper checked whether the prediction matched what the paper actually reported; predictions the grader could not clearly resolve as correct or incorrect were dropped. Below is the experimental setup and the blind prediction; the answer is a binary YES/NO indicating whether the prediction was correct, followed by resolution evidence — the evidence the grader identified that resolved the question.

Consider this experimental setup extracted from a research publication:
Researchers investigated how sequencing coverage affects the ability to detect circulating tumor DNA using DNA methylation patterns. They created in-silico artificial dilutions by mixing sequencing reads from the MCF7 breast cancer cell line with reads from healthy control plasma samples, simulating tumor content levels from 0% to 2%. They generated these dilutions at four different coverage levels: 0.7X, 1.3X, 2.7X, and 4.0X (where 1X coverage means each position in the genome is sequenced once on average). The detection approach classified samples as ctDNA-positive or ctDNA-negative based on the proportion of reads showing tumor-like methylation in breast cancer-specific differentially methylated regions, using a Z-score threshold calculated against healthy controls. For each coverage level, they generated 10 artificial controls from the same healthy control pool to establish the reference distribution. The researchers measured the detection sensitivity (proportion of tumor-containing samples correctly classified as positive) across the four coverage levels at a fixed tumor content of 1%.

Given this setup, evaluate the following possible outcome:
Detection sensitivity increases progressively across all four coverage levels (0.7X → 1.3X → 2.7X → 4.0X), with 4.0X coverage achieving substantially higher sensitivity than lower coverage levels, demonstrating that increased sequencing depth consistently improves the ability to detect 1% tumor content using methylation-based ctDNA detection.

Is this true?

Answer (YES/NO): NO